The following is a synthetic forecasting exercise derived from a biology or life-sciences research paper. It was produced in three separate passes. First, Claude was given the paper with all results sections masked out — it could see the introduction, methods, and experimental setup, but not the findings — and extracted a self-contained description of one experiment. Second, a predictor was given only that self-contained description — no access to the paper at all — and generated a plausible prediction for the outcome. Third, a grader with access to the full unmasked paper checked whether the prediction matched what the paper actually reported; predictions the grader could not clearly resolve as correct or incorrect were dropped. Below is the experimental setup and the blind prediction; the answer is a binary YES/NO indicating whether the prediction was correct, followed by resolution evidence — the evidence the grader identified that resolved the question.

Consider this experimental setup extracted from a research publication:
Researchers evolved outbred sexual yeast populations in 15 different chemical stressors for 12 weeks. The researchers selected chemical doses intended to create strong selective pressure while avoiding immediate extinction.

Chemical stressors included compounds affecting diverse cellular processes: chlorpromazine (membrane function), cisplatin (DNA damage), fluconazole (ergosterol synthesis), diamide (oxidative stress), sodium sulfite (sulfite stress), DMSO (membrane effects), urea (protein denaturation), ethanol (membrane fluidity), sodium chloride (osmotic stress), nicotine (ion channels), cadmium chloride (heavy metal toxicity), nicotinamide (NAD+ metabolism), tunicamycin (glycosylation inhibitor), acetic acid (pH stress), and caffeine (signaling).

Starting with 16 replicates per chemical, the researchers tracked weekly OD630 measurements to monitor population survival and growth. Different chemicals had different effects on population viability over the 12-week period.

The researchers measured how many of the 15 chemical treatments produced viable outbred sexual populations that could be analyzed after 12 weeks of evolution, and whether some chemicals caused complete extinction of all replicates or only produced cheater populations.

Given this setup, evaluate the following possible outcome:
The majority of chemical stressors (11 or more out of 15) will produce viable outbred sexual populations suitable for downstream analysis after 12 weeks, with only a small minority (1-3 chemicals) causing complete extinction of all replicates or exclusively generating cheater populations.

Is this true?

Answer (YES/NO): NO